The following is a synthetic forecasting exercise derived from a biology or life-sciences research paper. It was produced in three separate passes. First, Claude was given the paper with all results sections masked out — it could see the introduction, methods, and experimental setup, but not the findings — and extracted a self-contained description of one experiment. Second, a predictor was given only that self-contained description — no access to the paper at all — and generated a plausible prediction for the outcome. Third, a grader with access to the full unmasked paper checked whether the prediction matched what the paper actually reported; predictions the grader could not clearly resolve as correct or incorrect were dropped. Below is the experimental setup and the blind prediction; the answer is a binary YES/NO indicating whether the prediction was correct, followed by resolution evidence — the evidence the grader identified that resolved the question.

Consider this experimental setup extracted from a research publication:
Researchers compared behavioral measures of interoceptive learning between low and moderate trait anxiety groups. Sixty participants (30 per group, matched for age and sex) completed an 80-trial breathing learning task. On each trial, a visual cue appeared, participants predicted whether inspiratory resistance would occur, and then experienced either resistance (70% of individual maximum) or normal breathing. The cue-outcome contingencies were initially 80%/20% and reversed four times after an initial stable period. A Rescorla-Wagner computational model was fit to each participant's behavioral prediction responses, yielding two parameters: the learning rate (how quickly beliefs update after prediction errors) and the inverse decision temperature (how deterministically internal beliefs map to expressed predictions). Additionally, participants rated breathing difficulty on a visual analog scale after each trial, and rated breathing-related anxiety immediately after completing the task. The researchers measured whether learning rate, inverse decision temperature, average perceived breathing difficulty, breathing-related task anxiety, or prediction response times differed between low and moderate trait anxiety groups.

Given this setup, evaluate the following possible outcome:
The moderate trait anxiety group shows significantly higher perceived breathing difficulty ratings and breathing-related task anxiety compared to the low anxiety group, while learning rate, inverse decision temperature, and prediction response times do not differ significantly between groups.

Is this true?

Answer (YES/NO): NO